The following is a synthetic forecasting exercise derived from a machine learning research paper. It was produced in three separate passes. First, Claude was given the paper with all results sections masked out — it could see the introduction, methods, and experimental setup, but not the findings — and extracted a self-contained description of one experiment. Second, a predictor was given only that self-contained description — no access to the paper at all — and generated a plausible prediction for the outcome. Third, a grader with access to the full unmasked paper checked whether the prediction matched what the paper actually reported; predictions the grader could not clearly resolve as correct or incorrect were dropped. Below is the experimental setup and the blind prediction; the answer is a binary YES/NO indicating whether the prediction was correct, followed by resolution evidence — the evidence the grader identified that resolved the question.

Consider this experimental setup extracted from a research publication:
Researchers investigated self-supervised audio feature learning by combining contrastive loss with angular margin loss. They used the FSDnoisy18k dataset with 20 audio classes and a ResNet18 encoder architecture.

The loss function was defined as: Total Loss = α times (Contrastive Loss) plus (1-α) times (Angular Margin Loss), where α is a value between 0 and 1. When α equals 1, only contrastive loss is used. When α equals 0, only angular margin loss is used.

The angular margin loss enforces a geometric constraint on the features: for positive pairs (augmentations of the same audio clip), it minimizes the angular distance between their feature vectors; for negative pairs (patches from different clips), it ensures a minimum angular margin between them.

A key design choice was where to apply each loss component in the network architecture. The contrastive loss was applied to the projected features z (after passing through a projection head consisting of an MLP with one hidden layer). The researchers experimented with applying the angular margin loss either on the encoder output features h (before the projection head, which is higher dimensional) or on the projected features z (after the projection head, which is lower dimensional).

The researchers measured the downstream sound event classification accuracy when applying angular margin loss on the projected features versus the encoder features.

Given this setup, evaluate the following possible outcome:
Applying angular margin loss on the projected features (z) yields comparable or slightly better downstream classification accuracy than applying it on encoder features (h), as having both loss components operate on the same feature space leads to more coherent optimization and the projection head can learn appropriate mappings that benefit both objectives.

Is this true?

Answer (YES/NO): NO